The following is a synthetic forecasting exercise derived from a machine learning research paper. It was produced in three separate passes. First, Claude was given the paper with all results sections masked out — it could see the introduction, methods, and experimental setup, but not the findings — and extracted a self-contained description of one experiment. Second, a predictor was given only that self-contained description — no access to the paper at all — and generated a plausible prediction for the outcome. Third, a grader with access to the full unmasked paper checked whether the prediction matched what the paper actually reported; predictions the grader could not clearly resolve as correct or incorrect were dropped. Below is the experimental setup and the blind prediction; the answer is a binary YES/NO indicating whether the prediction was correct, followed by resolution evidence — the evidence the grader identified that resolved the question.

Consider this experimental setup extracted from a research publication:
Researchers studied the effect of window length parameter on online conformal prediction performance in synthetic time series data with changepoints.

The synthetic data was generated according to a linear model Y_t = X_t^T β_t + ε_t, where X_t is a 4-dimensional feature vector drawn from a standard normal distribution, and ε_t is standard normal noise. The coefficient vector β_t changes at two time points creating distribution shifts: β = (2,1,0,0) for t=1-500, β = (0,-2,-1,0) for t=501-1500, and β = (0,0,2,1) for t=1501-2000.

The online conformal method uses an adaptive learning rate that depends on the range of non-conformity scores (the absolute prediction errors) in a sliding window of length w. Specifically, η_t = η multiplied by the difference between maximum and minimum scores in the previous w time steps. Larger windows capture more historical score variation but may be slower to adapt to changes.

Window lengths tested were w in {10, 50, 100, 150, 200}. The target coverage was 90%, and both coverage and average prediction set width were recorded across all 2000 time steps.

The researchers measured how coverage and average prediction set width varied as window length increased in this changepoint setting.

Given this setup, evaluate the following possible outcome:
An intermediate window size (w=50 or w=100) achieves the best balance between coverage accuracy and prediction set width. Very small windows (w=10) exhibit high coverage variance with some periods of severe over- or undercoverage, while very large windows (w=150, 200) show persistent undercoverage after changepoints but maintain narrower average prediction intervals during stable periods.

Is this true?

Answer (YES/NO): NO